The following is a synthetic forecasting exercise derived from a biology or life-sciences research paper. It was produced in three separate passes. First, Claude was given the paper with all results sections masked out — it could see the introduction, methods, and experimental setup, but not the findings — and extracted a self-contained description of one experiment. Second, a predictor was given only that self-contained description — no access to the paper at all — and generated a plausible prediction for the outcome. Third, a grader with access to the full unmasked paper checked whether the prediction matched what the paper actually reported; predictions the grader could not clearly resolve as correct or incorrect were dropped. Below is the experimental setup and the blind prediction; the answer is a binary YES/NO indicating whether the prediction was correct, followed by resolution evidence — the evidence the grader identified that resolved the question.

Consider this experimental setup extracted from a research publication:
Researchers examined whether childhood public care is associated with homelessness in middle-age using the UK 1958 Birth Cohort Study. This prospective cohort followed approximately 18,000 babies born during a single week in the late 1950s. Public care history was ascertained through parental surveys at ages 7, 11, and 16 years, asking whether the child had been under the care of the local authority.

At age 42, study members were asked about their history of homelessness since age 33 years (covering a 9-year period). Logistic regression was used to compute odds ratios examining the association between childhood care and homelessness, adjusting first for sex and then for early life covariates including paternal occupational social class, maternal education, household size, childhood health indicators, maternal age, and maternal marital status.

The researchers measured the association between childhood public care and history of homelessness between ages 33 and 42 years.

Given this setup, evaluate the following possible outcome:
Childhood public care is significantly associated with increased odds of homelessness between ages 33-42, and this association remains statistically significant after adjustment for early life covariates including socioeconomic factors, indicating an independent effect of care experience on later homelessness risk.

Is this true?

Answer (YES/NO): YES